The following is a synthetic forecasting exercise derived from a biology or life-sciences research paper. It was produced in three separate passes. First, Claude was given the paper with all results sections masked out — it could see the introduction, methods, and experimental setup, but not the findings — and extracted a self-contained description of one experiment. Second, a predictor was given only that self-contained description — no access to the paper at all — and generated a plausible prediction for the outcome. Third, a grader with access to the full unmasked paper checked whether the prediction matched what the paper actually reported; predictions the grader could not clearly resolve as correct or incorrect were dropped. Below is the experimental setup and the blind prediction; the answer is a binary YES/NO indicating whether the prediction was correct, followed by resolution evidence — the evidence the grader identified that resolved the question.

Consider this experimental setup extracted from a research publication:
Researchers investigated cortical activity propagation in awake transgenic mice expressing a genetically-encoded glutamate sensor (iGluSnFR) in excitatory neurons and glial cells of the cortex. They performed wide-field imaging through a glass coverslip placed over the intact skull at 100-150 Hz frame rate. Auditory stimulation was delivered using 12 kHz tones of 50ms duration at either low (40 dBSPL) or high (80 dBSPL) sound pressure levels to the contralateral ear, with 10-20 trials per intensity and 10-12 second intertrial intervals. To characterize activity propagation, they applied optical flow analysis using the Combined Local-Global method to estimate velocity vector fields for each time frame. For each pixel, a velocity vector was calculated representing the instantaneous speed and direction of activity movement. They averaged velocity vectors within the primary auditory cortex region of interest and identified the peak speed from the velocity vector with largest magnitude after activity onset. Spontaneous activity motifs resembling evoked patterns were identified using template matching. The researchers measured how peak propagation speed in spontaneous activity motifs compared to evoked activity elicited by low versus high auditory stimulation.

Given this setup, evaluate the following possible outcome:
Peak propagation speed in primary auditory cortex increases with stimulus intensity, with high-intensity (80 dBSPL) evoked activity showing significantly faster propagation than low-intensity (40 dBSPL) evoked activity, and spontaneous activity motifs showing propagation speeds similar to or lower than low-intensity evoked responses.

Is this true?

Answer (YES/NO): YES